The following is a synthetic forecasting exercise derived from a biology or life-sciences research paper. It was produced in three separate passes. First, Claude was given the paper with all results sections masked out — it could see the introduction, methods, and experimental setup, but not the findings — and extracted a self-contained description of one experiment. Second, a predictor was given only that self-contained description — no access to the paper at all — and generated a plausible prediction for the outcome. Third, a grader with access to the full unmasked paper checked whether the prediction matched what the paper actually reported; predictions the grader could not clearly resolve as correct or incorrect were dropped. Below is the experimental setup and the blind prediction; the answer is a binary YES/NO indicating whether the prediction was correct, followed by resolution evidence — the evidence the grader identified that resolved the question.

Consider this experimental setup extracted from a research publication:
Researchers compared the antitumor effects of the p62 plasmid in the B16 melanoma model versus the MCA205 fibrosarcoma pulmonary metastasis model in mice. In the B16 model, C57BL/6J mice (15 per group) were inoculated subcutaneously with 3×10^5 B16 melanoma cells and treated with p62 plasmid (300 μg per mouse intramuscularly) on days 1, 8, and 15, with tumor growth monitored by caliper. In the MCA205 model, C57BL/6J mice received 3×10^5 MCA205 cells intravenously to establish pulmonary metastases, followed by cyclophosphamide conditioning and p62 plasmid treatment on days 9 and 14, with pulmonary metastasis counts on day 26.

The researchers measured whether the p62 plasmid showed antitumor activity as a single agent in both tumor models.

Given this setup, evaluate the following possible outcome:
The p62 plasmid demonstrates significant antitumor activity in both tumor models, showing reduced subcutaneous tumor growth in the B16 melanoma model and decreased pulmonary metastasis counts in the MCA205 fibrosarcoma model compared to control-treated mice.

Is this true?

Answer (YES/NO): NO